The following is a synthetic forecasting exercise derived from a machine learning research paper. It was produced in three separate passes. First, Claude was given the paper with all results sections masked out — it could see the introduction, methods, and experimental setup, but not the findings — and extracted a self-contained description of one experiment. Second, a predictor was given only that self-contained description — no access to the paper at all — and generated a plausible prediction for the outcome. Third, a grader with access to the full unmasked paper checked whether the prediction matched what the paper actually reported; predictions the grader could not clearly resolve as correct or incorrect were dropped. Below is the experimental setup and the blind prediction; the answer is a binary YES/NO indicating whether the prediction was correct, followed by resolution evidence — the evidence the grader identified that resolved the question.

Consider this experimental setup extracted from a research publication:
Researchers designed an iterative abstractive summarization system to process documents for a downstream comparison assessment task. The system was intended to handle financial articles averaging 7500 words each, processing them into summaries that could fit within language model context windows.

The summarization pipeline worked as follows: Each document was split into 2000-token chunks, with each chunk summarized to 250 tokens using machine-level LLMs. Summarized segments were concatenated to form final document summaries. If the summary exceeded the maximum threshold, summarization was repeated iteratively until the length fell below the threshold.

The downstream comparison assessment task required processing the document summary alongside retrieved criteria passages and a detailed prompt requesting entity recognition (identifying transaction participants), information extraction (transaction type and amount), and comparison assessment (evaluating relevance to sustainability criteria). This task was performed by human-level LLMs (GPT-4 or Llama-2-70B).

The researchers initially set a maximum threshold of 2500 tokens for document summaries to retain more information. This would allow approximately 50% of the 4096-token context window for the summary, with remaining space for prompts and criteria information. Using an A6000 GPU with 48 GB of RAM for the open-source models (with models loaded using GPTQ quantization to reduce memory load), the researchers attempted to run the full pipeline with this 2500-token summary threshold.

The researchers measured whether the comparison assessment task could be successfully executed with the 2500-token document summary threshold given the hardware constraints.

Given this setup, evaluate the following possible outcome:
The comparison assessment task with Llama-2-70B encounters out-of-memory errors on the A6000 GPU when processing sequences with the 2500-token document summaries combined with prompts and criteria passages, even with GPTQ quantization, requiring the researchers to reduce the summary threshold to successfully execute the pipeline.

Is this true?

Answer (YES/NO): YES